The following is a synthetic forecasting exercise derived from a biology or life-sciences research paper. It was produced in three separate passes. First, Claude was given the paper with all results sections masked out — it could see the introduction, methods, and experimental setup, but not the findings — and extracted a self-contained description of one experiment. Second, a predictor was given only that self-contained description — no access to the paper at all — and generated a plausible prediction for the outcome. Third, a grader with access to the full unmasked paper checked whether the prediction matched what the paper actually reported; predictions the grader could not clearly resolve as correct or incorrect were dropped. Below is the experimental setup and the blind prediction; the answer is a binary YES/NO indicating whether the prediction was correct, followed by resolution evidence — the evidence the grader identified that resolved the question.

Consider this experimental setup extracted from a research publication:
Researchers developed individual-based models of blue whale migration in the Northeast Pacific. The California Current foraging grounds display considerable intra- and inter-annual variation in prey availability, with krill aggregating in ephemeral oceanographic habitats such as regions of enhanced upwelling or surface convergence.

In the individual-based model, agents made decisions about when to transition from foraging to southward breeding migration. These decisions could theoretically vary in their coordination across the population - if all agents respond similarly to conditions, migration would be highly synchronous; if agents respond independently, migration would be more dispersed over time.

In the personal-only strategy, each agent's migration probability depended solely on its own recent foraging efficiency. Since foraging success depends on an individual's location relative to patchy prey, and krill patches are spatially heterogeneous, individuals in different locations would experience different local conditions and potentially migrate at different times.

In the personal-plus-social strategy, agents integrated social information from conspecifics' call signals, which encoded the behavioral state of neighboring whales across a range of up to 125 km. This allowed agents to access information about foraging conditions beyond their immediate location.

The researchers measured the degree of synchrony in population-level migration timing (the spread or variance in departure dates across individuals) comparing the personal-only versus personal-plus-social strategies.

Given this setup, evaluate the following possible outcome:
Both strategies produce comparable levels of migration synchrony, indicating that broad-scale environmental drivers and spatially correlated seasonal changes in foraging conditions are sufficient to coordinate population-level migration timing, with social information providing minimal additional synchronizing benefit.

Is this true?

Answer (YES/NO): NO